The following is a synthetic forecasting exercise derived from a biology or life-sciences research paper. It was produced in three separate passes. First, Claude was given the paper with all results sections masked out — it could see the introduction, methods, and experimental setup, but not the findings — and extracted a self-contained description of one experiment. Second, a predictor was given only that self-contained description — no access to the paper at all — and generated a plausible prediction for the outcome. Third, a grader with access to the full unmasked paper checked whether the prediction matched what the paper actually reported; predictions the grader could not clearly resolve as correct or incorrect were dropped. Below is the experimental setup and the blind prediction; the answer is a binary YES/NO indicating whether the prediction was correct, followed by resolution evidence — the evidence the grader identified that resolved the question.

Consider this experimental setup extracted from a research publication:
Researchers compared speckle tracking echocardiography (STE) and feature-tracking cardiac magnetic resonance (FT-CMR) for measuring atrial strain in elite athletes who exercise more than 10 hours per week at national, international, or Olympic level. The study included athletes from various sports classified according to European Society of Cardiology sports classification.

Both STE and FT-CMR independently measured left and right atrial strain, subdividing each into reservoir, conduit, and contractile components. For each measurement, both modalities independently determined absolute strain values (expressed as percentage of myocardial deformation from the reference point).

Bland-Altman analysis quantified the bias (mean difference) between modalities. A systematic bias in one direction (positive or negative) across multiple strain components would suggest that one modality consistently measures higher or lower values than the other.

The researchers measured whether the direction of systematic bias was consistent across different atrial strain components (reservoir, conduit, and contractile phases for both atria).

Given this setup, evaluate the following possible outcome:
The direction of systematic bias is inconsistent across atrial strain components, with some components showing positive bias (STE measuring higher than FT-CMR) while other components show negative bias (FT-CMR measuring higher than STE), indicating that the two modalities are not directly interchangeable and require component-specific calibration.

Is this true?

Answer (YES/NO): NO